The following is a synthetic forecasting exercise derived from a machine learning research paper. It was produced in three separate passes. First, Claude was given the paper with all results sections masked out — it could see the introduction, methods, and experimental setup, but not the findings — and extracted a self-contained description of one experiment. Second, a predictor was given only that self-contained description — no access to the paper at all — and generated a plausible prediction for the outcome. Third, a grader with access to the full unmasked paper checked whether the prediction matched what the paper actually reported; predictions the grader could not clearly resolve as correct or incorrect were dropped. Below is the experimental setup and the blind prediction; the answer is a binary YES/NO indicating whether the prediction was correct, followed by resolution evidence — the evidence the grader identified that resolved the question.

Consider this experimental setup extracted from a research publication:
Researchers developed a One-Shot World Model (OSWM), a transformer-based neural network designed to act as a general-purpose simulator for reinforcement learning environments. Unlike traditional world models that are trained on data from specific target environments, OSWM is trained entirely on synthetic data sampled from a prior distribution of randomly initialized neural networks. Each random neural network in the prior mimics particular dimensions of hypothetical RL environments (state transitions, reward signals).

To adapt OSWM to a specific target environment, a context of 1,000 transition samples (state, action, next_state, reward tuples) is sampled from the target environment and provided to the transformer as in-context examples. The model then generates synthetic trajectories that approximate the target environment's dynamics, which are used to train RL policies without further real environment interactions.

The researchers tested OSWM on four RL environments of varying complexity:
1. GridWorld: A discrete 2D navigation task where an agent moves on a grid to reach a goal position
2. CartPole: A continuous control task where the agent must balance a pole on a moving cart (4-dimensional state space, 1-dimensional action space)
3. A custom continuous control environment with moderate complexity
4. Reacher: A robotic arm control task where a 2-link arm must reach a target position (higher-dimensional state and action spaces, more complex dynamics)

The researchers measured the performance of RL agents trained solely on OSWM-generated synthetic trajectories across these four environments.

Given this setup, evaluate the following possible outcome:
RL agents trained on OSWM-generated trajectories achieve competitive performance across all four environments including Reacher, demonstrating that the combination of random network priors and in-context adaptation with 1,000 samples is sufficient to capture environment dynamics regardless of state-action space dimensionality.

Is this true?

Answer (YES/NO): NO